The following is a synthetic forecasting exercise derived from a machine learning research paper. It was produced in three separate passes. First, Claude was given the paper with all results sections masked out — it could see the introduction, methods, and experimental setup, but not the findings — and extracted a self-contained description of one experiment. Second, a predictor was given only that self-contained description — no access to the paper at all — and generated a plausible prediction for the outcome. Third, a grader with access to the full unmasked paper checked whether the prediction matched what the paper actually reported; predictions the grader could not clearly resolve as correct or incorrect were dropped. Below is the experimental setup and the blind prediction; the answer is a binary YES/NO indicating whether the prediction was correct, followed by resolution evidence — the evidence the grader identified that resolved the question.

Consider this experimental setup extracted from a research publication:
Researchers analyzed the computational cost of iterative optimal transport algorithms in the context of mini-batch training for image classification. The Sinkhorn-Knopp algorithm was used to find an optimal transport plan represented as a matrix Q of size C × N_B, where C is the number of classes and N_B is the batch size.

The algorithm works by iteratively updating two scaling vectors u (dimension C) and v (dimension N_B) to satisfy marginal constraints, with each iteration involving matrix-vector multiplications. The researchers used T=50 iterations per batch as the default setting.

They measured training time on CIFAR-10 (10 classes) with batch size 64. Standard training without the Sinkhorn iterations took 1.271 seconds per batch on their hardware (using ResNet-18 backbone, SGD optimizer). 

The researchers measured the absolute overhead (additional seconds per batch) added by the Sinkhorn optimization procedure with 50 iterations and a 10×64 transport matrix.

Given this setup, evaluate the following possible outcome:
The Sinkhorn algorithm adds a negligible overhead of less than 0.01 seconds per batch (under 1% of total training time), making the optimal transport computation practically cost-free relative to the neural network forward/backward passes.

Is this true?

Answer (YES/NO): NO